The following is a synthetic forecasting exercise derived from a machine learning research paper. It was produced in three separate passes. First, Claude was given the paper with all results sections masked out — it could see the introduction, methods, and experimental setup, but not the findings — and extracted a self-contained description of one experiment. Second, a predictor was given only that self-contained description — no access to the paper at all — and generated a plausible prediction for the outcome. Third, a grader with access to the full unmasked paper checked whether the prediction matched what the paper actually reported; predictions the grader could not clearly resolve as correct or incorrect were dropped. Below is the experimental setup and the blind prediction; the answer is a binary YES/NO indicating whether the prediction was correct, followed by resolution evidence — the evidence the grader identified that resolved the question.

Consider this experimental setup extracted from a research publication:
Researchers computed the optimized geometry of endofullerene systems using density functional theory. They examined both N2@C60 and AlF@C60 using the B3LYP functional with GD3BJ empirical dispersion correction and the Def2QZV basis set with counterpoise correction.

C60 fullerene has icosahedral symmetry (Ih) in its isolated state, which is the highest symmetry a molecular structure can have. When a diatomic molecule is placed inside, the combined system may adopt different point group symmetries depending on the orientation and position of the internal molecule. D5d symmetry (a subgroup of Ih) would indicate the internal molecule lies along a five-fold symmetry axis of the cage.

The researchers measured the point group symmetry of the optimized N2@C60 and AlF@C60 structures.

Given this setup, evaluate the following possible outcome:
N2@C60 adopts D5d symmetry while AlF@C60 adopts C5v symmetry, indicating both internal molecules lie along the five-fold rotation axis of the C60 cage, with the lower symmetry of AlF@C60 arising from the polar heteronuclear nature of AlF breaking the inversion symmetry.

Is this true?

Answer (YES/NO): NO